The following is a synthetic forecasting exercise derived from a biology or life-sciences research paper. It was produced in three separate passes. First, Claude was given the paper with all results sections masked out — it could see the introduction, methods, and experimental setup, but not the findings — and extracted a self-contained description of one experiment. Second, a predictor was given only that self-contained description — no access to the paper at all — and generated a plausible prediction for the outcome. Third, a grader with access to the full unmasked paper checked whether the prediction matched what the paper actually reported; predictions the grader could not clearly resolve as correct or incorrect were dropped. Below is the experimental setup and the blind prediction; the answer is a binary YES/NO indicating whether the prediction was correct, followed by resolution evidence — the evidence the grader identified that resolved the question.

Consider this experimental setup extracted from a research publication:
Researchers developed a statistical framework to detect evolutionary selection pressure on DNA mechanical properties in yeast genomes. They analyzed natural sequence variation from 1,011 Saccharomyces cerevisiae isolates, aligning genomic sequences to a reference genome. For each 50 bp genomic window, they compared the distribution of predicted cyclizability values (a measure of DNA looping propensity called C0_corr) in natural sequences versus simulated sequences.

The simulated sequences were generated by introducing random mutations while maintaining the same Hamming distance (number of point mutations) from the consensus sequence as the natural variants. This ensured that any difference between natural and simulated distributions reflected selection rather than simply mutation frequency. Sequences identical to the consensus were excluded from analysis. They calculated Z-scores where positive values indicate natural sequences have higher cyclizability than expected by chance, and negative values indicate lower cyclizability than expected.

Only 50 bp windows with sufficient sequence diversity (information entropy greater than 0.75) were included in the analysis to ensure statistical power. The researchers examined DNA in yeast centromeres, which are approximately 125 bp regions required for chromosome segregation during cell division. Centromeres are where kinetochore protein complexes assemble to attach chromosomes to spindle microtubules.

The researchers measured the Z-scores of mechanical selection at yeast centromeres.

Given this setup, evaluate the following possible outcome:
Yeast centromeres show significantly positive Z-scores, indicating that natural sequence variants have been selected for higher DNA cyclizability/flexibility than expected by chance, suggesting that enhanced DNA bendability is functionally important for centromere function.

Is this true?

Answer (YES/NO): NO